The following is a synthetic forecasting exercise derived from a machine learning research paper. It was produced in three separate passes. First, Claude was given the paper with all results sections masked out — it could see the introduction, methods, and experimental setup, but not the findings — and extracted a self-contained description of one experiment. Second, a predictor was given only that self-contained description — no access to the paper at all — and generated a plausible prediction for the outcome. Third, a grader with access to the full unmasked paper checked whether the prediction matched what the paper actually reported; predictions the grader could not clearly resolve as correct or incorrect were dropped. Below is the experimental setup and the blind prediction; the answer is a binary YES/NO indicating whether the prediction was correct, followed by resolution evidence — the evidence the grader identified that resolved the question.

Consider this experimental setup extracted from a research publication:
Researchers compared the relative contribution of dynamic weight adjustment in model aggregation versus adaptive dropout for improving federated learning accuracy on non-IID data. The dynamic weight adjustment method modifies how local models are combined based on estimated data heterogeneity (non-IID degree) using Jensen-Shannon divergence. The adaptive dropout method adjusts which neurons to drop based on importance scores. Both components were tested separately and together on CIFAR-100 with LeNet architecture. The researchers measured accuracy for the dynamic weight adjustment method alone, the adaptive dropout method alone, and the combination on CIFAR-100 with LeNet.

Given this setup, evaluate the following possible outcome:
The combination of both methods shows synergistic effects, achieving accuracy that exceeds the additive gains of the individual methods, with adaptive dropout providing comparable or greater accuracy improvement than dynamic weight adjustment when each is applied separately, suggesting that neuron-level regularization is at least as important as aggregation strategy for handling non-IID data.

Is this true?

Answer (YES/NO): NO